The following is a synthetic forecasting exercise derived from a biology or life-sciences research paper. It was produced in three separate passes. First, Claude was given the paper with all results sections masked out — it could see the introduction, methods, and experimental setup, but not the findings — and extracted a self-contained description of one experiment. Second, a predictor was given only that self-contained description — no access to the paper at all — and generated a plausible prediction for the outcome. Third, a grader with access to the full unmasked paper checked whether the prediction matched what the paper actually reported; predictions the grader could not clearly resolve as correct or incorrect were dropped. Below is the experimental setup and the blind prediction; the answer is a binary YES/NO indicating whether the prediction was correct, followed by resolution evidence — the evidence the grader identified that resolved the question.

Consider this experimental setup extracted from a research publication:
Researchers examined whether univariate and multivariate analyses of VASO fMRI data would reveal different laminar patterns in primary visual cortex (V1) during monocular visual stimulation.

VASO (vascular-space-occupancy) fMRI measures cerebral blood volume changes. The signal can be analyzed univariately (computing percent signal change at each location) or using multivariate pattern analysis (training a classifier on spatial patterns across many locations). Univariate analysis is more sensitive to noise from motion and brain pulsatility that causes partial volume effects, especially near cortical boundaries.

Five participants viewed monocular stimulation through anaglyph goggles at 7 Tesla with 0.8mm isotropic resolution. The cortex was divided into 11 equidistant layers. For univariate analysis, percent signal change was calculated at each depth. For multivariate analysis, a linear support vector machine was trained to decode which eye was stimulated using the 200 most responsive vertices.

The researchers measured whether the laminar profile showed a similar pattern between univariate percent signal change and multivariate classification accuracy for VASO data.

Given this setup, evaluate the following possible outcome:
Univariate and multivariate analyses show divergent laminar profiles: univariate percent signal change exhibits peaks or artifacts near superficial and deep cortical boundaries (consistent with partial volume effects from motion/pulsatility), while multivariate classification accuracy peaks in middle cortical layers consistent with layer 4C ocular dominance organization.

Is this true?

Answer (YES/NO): NO